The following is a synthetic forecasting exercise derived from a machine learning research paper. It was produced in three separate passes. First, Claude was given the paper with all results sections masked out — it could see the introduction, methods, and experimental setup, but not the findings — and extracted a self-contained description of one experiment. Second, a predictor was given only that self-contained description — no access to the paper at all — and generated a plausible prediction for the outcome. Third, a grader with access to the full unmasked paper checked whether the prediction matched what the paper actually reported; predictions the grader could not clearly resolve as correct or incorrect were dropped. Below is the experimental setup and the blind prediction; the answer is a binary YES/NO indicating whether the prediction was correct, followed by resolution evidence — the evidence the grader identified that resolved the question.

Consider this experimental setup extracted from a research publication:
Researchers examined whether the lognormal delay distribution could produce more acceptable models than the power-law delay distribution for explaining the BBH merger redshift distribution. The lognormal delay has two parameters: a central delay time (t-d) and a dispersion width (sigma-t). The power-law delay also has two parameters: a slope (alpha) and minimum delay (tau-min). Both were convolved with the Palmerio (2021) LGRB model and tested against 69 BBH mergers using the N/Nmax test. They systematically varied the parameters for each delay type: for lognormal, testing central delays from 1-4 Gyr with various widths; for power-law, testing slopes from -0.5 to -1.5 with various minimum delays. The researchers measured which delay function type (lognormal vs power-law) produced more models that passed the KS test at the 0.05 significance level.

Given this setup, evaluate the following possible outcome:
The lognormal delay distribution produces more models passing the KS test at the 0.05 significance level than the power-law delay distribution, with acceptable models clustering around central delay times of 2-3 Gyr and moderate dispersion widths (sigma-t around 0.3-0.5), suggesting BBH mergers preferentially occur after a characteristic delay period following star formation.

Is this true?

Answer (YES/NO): NO